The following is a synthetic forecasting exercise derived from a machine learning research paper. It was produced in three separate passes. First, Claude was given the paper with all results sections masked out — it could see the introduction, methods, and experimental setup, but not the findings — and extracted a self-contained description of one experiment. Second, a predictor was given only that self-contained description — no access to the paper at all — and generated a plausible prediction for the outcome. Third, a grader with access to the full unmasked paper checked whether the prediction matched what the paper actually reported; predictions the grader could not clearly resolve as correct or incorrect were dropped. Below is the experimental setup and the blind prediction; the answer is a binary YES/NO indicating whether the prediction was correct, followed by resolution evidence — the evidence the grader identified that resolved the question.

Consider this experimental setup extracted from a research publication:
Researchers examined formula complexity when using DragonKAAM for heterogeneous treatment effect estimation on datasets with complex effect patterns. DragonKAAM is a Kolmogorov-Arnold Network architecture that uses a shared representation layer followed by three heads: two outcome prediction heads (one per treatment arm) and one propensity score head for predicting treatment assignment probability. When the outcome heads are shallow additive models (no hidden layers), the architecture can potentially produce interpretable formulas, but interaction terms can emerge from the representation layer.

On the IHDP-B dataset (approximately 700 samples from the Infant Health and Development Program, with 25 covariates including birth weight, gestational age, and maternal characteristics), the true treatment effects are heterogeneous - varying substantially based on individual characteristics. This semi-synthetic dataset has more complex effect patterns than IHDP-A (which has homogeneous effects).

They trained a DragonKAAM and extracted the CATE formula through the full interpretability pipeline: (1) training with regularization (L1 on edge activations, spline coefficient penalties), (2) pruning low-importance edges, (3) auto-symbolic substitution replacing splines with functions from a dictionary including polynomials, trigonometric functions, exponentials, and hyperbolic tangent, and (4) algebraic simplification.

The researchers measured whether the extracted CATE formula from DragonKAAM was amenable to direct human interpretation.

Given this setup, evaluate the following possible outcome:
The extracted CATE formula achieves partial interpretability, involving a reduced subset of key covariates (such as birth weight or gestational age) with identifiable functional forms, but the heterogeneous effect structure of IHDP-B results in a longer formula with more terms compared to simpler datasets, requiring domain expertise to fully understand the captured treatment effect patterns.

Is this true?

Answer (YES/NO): NO